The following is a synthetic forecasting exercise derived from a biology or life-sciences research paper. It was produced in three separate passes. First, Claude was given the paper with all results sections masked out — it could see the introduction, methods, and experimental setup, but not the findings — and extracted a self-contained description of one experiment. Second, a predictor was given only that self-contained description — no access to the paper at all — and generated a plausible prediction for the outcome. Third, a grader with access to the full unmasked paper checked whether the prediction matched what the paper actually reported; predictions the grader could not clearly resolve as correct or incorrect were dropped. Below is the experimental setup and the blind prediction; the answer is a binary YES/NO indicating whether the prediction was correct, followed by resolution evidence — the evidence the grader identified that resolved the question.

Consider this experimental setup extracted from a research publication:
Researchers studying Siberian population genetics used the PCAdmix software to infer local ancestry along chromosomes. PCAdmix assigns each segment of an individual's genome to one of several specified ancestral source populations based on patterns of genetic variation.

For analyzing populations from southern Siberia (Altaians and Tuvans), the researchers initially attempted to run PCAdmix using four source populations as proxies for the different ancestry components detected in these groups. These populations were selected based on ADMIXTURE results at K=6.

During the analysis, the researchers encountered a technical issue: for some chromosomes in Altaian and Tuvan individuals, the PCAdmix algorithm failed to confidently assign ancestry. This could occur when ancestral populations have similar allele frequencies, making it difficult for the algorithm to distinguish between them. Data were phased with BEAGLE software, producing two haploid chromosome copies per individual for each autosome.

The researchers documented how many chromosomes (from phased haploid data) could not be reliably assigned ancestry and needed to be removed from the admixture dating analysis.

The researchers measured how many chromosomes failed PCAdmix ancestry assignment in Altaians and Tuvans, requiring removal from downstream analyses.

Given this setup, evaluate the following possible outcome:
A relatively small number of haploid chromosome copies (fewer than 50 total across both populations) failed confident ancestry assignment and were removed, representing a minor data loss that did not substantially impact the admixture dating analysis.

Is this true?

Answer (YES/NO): NO